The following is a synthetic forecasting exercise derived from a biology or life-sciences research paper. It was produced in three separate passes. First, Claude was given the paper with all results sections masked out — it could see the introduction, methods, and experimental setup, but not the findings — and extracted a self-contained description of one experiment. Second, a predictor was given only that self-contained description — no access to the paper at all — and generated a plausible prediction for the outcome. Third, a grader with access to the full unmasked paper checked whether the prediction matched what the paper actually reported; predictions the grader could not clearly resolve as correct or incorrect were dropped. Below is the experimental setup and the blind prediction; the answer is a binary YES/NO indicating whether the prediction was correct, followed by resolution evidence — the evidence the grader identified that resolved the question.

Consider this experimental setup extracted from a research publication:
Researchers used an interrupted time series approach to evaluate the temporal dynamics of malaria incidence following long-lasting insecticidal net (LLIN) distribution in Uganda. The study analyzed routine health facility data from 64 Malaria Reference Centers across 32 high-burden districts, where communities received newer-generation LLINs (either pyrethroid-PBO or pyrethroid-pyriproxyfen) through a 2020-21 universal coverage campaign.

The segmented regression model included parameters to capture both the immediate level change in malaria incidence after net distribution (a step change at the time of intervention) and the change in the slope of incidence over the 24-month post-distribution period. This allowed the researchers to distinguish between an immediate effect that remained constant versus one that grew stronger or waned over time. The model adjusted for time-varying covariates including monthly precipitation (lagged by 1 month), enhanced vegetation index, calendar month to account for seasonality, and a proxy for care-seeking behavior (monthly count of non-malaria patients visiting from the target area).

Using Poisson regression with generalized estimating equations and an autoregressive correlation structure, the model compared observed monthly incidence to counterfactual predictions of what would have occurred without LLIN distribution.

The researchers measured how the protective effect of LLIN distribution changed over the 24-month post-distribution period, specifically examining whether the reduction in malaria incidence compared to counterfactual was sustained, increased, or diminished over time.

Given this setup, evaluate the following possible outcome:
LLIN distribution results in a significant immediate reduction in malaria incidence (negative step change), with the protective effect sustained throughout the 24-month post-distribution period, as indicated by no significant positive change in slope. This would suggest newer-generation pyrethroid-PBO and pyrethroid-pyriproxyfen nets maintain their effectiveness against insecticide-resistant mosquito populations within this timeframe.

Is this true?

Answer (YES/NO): NO